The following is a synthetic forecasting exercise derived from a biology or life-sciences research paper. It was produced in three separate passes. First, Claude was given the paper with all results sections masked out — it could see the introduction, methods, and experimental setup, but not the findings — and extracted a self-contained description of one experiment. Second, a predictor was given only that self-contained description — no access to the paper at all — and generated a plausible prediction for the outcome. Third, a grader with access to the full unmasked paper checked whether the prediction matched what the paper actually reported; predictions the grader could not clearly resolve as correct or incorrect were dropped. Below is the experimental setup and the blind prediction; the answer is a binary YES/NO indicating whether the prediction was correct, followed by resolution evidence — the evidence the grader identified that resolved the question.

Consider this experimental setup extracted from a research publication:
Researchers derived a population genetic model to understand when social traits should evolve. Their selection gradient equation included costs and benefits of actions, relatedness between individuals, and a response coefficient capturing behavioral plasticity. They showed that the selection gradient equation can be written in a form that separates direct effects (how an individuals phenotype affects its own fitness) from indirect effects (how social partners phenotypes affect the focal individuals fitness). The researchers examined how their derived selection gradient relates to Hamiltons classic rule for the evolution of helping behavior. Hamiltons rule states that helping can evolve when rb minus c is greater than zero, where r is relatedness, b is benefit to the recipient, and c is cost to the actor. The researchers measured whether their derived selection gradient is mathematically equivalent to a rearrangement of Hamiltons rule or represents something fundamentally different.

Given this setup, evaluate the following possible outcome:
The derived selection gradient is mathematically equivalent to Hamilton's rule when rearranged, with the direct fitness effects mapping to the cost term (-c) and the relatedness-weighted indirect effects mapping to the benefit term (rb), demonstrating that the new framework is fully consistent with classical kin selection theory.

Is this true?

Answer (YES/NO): NO